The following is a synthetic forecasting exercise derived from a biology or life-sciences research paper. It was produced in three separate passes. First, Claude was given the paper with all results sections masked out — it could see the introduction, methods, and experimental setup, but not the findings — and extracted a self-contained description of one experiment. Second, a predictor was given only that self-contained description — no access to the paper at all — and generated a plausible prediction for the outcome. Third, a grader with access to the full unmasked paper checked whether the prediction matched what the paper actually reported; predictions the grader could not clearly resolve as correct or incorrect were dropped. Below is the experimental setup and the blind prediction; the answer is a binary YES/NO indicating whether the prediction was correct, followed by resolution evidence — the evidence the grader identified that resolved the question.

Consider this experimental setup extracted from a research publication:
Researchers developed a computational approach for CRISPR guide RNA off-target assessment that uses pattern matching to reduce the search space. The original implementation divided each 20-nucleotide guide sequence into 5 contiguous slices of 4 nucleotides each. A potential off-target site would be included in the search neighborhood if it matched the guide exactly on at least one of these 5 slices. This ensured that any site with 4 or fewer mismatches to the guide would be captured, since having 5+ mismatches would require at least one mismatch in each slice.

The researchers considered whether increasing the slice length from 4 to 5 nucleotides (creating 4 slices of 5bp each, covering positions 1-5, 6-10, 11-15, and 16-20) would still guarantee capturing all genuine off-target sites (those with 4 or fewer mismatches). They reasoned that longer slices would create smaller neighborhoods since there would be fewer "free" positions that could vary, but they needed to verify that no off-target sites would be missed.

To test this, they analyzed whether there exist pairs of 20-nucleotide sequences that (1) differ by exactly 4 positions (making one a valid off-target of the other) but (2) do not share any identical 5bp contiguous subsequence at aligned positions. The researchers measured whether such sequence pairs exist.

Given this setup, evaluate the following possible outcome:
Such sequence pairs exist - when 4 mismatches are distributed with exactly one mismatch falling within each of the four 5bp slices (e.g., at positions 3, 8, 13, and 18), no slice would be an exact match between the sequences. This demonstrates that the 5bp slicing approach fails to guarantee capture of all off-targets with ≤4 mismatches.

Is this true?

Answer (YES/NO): YES